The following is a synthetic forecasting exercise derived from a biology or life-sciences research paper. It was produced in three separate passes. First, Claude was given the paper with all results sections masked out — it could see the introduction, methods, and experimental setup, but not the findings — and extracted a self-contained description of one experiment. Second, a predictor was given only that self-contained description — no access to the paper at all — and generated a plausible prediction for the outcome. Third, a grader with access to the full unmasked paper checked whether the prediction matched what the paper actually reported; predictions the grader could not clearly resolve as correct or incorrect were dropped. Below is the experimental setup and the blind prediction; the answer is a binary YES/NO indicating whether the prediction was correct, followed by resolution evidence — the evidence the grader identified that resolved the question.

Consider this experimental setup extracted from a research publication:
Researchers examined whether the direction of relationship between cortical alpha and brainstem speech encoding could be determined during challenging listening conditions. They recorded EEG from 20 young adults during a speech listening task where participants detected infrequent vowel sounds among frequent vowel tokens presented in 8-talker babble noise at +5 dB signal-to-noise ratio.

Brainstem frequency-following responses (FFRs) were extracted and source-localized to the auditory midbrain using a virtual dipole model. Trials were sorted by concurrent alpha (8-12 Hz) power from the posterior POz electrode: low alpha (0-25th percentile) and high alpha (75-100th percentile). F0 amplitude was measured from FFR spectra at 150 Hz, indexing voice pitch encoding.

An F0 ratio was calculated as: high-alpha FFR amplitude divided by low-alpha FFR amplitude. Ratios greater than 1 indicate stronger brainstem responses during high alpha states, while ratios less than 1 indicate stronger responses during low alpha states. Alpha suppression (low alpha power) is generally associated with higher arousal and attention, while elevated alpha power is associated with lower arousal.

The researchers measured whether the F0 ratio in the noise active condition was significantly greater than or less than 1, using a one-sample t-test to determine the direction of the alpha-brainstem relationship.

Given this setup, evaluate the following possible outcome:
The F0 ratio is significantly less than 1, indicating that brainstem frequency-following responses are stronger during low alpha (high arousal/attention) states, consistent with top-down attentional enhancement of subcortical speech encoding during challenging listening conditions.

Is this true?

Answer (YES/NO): NO